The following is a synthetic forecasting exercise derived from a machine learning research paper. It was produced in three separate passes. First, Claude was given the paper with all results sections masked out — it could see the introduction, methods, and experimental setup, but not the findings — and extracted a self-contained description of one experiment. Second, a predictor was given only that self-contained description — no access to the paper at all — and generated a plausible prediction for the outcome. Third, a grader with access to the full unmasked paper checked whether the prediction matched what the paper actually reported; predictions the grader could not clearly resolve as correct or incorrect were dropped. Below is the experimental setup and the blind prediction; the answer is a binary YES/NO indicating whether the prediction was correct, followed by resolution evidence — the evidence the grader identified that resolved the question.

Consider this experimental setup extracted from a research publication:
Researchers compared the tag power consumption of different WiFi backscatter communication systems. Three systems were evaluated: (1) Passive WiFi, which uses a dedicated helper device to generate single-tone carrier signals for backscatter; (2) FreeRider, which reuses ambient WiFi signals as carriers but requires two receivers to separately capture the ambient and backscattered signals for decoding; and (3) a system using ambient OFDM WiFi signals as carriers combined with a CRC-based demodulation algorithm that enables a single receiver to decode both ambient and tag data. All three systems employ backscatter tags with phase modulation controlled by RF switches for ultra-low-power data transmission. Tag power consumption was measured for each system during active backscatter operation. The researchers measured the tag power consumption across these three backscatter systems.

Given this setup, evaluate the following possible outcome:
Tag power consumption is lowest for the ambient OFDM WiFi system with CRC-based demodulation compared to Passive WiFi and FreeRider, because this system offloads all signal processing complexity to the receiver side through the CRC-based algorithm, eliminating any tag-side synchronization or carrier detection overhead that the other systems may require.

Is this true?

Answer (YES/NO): NO